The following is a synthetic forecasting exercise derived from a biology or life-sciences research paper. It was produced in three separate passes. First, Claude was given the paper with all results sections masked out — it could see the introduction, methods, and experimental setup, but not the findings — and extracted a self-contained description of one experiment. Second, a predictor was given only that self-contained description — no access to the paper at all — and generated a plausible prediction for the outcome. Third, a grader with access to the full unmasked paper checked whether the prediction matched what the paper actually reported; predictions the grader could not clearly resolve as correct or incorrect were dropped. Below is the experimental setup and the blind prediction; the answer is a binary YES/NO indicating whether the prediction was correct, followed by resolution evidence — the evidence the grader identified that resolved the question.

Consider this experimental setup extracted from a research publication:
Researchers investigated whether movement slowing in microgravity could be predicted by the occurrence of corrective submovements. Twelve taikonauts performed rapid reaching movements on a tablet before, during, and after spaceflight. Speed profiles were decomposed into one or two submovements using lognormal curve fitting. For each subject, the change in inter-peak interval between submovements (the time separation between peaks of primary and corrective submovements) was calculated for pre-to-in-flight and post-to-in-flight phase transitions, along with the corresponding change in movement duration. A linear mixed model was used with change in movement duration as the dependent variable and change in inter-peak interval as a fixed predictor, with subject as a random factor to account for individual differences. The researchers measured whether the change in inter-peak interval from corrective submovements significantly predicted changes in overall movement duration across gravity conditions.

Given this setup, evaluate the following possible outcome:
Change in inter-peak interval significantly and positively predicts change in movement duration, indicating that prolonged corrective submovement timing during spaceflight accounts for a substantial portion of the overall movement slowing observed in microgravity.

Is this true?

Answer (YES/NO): NO